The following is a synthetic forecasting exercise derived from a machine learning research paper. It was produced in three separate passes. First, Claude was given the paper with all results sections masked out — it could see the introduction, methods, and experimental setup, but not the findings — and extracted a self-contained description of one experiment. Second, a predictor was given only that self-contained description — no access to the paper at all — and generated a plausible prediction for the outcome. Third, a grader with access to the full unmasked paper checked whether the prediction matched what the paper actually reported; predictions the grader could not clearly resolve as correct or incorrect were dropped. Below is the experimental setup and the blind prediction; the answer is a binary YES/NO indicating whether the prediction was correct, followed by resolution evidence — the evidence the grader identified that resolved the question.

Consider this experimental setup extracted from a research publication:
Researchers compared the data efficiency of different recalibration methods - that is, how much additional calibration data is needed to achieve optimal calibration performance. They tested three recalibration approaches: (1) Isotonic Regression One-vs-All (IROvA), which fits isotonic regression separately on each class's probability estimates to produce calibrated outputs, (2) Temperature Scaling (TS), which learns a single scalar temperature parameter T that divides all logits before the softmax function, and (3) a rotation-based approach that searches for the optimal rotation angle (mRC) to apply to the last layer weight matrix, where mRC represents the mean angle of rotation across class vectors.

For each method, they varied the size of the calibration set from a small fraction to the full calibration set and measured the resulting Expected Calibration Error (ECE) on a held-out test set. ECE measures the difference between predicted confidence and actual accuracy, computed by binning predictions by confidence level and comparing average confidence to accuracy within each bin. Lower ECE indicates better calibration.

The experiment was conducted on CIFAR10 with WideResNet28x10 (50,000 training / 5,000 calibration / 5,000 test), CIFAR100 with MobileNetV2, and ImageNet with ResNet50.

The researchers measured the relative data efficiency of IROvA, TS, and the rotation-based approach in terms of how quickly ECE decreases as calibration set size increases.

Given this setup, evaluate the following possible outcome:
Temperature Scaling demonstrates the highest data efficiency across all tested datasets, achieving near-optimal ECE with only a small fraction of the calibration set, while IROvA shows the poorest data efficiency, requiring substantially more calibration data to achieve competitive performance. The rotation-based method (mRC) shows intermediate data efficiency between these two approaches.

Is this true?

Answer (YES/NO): NO